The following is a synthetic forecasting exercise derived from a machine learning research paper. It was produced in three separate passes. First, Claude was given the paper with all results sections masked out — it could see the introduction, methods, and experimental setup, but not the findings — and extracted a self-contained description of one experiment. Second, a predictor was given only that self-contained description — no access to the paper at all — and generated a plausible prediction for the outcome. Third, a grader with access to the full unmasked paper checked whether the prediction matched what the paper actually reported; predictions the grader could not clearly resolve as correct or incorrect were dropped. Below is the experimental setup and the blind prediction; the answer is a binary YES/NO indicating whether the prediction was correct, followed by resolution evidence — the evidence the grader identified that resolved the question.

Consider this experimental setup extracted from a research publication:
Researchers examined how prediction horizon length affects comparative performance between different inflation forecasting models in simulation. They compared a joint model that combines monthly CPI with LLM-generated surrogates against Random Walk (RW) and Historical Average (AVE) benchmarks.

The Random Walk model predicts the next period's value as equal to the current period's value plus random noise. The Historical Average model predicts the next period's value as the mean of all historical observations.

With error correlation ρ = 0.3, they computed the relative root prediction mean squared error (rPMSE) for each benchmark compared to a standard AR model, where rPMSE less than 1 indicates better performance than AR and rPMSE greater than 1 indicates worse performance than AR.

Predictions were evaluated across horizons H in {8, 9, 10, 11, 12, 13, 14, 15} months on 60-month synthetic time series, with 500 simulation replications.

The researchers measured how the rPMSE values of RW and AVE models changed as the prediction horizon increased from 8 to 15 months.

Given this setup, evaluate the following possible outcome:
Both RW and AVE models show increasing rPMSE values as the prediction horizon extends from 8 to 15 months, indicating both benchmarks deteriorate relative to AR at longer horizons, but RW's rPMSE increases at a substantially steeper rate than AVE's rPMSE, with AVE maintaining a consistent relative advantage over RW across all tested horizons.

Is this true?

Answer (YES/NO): NO